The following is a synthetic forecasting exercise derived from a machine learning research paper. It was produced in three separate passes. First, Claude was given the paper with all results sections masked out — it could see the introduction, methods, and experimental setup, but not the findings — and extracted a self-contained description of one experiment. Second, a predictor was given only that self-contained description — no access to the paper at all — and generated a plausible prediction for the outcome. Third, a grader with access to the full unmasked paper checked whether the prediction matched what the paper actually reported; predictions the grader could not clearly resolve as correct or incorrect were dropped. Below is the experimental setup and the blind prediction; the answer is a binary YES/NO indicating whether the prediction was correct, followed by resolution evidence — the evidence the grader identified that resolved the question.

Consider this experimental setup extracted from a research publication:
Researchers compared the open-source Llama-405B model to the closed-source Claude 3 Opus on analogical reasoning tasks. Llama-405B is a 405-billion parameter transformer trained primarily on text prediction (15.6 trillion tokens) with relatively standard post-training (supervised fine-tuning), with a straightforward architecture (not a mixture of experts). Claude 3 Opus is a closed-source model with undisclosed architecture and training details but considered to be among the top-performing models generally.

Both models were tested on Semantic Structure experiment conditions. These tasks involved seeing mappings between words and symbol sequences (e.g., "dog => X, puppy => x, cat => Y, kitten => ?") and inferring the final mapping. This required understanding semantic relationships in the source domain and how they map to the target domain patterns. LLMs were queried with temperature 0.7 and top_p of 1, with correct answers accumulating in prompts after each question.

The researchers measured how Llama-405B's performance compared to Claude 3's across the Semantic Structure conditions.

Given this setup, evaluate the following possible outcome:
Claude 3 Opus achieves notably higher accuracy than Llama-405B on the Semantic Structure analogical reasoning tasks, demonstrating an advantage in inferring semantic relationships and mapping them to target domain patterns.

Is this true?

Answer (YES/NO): YES